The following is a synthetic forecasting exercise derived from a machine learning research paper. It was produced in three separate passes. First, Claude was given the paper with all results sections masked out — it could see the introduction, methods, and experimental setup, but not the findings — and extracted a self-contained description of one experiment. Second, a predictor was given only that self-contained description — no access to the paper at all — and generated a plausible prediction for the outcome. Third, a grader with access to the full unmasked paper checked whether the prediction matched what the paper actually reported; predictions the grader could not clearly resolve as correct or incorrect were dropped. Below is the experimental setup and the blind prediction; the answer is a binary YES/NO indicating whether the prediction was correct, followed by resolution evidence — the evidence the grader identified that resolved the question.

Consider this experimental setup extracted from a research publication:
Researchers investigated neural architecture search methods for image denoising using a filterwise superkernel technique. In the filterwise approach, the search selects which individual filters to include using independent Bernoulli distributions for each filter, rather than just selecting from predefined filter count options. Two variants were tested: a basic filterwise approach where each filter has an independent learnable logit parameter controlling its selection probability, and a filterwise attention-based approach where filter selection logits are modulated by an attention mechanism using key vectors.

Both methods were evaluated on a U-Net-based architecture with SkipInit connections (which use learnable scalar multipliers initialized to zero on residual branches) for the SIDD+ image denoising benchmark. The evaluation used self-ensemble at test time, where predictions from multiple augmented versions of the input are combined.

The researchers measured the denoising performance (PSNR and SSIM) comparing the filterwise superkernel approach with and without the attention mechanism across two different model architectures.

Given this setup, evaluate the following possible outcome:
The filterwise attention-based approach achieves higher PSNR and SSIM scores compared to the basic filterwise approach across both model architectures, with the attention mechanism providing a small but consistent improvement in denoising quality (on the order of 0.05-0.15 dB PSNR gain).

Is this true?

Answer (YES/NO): NO